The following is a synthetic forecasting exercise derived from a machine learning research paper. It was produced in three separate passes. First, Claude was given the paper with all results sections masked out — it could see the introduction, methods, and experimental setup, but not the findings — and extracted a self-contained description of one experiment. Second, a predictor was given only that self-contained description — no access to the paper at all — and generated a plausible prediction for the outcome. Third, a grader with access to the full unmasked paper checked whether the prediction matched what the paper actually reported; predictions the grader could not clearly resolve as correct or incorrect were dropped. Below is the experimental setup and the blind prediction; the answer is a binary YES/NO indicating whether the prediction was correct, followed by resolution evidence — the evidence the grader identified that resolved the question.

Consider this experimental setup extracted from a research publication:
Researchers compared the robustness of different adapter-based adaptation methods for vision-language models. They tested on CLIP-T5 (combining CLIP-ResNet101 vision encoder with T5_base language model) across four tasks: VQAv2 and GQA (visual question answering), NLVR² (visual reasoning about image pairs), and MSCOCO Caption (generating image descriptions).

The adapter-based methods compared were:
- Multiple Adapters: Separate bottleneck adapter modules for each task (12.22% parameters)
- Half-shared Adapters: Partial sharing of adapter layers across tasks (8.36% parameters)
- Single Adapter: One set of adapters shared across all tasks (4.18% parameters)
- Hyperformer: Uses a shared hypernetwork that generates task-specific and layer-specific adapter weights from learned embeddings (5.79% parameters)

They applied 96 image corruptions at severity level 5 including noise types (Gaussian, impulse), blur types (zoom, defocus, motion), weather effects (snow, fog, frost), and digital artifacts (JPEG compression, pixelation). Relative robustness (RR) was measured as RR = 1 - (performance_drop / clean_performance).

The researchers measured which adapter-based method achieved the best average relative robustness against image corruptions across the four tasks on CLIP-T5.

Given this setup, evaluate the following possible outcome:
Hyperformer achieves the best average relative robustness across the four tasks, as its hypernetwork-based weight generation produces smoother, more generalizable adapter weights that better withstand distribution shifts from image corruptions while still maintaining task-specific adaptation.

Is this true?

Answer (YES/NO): YES